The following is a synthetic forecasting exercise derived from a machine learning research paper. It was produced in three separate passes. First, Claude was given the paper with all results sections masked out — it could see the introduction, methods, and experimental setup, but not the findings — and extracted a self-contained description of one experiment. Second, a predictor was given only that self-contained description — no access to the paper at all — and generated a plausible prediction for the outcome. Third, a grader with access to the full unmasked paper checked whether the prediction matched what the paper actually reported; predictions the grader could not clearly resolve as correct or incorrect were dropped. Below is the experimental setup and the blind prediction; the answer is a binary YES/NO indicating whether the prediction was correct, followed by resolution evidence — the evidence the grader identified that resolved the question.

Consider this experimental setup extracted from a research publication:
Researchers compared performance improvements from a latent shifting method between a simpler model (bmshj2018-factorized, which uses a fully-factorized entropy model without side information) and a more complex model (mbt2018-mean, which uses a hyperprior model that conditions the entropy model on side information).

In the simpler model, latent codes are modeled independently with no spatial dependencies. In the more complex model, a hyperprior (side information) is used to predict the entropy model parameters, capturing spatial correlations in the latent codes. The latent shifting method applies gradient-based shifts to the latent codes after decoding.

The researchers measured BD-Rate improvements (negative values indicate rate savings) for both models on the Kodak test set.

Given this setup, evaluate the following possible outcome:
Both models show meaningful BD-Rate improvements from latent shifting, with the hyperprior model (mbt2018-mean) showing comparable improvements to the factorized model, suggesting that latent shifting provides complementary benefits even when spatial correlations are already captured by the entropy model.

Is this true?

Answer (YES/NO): NO